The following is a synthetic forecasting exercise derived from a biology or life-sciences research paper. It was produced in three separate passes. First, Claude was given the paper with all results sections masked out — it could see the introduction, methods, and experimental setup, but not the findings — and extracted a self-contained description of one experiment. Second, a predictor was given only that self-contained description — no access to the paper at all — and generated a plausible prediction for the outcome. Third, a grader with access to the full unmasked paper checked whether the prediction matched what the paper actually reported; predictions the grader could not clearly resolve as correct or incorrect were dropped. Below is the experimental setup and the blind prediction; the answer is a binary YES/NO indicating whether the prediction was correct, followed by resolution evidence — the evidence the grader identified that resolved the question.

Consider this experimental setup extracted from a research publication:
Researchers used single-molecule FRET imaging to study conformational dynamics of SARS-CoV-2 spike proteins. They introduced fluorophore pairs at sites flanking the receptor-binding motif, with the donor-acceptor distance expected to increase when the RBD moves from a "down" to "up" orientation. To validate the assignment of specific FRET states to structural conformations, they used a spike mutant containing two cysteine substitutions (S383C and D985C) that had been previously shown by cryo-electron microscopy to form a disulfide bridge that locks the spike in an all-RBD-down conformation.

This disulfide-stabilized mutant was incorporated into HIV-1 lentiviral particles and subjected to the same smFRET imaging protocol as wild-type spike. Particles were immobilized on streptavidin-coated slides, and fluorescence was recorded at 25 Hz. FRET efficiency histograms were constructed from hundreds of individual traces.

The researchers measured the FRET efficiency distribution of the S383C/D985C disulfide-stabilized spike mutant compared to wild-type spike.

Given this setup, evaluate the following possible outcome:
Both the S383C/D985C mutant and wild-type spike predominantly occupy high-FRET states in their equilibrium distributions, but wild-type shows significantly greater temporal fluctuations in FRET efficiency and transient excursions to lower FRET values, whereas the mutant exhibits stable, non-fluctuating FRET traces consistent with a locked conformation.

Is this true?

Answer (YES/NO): NO